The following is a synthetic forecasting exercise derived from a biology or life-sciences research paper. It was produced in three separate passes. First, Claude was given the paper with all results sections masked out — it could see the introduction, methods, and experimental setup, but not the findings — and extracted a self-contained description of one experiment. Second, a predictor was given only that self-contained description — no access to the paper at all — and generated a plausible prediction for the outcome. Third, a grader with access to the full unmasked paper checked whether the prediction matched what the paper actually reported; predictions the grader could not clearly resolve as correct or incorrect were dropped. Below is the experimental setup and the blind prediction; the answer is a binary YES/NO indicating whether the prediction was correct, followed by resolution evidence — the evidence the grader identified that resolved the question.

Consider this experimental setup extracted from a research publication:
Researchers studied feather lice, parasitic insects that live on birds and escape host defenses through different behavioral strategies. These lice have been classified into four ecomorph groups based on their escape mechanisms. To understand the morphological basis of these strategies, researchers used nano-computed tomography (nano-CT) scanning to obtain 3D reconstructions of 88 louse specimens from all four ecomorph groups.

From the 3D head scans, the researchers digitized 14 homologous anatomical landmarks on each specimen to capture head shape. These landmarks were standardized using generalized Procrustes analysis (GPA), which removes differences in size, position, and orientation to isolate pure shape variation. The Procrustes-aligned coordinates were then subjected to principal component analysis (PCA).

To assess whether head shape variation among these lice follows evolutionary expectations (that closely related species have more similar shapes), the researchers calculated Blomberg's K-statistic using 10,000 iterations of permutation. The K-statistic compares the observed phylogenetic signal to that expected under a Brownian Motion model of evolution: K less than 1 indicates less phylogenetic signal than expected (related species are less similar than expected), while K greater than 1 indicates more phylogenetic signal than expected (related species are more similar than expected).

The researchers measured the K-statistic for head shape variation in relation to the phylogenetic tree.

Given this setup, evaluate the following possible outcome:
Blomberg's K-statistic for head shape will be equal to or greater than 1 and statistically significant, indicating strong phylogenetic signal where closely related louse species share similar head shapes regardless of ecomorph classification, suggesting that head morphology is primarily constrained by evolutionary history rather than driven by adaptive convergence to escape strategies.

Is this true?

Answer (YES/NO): NO